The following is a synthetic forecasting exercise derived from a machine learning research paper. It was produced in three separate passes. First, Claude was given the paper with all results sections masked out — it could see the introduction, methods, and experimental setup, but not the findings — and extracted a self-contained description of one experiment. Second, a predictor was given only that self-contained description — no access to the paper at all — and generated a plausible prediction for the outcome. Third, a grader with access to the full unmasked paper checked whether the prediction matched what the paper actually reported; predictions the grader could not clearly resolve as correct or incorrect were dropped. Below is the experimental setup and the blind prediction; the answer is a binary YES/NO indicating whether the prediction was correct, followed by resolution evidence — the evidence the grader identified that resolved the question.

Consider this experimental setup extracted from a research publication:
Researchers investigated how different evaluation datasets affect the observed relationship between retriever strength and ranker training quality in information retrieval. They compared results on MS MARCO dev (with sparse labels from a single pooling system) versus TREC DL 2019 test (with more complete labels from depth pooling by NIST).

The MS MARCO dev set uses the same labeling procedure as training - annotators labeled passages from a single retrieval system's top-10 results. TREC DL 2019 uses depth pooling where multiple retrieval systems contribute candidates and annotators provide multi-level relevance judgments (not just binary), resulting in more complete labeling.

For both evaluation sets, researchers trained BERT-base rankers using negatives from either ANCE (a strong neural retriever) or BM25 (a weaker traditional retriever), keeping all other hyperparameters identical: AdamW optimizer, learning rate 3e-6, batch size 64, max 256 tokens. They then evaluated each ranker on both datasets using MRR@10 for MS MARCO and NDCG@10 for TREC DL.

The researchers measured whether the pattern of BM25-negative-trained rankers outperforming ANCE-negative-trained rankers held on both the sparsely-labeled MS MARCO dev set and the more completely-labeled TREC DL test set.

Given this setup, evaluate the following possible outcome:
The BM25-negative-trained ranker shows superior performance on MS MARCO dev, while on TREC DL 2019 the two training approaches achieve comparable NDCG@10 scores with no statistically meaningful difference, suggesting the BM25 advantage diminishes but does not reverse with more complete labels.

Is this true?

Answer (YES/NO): NO